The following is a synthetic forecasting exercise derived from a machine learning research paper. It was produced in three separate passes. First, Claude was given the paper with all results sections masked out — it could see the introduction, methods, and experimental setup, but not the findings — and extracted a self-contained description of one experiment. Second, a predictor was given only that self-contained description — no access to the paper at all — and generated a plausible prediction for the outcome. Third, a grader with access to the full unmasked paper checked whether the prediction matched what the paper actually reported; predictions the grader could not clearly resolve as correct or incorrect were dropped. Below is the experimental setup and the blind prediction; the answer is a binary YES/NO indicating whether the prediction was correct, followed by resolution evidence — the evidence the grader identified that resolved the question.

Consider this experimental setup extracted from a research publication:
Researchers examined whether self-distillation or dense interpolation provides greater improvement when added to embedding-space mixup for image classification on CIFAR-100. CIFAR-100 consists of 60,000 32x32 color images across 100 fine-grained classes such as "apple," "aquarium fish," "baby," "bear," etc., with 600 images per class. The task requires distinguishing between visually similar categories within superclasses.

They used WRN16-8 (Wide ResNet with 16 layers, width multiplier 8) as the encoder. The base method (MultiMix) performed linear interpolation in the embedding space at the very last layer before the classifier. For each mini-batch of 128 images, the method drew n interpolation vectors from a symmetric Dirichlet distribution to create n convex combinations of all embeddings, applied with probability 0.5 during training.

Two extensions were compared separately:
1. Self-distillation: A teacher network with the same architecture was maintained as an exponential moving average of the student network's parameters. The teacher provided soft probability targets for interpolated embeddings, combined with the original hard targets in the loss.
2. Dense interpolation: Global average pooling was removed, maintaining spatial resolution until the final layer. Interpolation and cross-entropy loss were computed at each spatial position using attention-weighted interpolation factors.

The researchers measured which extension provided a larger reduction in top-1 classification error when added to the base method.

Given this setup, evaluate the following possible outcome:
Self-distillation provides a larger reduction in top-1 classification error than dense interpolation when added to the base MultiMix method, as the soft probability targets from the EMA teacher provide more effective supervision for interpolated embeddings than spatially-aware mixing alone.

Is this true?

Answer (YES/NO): YES